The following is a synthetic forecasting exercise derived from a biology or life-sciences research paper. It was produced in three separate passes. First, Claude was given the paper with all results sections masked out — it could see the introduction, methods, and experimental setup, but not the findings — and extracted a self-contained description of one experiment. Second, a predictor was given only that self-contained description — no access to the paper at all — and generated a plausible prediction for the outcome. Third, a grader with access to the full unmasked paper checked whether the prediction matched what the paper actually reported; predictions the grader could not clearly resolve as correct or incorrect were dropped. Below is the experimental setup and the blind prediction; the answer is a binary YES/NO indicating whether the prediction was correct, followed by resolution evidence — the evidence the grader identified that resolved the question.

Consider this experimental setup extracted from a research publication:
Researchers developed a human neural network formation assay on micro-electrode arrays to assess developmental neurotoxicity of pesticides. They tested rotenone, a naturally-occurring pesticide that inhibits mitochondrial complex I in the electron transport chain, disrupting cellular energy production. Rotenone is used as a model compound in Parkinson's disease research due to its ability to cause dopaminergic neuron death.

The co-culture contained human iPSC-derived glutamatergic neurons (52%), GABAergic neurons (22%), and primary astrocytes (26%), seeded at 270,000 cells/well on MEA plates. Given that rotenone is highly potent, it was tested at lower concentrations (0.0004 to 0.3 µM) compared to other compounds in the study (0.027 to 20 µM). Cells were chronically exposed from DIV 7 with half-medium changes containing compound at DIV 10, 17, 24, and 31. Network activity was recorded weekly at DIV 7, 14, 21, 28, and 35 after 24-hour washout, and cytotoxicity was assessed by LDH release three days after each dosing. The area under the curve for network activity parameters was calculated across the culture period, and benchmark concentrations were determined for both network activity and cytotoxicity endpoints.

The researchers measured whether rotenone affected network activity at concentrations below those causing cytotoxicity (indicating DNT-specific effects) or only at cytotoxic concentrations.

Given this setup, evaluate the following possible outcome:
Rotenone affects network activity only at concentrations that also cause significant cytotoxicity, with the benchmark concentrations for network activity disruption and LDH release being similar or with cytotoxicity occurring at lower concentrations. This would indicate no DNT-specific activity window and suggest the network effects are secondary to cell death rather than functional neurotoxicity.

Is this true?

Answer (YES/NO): NO